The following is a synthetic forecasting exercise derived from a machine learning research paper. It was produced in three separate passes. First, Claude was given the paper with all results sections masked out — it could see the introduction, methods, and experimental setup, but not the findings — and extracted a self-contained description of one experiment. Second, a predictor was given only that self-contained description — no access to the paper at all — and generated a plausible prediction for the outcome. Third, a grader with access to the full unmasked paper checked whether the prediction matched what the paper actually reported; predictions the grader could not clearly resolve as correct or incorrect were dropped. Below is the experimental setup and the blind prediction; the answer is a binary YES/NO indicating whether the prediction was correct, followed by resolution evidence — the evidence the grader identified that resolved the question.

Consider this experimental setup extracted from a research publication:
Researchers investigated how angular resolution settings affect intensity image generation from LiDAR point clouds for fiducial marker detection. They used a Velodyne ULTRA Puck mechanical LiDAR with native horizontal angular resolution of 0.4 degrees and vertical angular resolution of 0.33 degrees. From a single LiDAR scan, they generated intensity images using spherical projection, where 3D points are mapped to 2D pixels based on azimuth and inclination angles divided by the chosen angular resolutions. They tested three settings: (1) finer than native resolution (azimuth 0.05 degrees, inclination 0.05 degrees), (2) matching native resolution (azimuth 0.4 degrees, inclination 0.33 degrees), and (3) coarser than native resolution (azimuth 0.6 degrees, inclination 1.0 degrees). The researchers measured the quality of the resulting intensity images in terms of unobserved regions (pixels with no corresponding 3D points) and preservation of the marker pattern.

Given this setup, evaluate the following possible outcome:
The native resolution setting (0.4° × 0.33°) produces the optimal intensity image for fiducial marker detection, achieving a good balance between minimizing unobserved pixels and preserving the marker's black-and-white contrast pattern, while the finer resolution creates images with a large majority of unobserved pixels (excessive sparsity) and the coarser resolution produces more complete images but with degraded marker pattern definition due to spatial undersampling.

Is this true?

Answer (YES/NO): NO